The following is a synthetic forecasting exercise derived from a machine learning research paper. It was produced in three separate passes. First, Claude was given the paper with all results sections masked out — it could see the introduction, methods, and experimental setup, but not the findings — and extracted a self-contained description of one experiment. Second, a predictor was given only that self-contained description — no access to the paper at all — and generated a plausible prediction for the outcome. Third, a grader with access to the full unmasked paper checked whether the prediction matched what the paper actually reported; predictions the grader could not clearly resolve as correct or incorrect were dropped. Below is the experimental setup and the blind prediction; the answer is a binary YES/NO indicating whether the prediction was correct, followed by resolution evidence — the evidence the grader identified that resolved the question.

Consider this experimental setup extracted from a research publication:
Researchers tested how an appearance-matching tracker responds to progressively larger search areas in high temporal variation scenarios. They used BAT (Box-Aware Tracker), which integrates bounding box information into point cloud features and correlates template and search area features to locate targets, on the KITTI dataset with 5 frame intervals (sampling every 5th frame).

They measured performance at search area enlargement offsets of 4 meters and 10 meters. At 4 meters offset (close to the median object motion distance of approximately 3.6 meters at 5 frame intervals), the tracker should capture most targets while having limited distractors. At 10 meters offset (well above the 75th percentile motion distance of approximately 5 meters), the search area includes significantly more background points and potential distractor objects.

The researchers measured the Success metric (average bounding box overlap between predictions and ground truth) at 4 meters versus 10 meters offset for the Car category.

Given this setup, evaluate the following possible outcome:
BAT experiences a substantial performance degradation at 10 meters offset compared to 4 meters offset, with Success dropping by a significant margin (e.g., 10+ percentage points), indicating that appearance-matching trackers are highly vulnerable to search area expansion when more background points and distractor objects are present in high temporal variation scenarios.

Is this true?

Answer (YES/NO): YES